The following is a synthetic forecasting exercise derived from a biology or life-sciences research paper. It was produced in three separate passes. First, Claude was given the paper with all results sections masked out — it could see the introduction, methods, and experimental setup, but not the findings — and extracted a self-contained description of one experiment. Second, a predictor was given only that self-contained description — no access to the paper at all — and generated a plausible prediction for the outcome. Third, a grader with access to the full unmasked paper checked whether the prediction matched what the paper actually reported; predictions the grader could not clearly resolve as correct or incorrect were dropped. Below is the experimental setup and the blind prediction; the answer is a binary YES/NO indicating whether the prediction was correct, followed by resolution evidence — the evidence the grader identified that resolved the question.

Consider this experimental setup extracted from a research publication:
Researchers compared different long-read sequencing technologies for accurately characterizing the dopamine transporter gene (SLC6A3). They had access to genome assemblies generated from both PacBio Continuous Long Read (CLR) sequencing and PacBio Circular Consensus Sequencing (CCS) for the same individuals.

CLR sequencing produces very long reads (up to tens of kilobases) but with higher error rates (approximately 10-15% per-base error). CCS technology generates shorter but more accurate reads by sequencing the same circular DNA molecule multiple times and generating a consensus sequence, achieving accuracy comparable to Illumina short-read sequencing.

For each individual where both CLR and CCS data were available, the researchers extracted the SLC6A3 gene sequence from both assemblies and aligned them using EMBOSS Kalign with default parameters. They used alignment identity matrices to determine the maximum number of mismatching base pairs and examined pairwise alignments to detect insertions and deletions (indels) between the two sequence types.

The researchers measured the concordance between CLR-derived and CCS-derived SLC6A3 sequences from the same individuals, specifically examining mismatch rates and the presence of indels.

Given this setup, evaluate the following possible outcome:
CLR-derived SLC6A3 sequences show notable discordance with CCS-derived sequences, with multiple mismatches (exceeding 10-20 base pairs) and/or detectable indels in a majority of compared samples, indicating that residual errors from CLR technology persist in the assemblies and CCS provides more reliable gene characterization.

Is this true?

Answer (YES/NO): NO